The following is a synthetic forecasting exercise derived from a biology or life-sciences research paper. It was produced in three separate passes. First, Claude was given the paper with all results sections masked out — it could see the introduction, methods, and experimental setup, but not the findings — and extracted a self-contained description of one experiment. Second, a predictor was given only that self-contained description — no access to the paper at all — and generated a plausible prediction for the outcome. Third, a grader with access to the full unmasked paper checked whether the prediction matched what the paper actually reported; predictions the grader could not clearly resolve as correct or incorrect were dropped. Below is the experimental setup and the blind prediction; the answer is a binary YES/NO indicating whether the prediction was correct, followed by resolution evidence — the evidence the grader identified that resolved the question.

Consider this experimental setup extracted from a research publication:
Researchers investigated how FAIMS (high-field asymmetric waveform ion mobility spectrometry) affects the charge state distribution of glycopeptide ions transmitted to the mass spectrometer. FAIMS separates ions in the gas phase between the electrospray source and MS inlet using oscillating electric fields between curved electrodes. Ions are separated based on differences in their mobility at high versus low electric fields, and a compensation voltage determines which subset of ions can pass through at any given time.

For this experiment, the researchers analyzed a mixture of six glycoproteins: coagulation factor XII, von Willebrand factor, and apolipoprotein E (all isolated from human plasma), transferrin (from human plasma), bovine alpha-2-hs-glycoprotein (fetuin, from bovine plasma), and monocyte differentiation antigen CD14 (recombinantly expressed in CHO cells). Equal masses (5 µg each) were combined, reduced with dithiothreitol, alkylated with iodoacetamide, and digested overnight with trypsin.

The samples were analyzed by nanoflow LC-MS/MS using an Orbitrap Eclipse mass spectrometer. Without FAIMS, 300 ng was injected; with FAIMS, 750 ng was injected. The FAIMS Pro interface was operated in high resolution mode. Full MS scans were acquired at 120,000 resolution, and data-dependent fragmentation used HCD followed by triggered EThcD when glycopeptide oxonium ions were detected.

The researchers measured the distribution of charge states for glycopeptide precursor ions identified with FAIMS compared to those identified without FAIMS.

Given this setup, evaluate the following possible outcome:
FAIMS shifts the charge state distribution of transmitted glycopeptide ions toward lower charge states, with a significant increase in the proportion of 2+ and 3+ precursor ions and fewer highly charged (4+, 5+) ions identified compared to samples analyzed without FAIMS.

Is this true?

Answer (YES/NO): NO